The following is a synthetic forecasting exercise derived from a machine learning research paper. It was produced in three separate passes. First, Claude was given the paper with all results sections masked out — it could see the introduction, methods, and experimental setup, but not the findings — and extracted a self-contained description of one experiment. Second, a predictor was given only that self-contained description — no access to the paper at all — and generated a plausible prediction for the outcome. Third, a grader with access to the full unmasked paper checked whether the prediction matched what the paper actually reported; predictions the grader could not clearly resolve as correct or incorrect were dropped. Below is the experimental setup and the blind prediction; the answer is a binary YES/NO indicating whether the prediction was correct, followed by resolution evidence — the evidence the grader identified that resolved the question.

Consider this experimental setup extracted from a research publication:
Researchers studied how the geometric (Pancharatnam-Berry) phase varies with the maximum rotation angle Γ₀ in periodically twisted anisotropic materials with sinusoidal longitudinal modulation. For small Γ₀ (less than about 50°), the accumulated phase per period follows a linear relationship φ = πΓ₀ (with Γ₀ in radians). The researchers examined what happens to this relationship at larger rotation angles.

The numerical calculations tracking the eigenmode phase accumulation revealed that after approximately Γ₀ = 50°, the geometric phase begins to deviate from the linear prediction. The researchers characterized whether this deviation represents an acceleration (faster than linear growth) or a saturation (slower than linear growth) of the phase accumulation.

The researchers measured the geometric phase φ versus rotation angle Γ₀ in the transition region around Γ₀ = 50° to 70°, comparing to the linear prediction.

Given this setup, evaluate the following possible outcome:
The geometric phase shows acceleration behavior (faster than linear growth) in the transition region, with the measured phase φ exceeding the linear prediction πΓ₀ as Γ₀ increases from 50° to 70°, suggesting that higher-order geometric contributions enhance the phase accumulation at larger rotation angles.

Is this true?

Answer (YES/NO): YES